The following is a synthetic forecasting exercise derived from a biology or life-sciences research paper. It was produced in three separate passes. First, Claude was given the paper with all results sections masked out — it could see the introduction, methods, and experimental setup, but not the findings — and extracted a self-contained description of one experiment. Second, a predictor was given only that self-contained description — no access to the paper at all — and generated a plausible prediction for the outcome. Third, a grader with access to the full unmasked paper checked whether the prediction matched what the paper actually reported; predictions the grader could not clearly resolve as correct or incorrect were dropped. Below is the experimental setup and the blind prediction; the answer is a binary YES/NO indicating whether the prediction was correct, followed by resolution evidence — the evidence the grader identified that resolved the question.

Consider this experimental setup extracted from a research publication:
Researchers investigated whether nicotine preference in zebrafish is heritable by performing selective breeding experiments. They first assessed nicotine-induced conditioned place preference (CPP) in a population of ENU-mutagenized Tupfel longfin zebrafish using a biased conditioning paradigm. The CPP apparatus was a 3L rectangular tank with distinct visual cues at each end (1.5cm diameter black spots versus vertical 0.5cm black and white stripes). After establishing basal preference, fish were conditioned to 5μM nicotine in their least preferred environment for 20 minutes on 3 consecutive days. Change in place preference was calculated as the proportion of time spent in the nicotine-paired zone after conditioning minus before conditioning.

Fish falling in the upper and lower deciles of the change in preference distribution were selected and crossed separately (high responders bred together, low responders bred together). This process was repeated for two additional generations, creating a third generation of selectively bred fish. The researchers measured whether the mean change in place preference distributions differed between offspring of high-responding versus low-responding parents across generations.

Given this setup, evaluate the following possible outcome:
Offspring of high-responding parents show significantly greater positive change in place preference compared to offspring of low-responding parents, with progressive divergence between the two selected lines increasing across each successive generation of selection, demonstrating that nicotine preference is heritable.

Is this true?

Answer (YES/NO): YES